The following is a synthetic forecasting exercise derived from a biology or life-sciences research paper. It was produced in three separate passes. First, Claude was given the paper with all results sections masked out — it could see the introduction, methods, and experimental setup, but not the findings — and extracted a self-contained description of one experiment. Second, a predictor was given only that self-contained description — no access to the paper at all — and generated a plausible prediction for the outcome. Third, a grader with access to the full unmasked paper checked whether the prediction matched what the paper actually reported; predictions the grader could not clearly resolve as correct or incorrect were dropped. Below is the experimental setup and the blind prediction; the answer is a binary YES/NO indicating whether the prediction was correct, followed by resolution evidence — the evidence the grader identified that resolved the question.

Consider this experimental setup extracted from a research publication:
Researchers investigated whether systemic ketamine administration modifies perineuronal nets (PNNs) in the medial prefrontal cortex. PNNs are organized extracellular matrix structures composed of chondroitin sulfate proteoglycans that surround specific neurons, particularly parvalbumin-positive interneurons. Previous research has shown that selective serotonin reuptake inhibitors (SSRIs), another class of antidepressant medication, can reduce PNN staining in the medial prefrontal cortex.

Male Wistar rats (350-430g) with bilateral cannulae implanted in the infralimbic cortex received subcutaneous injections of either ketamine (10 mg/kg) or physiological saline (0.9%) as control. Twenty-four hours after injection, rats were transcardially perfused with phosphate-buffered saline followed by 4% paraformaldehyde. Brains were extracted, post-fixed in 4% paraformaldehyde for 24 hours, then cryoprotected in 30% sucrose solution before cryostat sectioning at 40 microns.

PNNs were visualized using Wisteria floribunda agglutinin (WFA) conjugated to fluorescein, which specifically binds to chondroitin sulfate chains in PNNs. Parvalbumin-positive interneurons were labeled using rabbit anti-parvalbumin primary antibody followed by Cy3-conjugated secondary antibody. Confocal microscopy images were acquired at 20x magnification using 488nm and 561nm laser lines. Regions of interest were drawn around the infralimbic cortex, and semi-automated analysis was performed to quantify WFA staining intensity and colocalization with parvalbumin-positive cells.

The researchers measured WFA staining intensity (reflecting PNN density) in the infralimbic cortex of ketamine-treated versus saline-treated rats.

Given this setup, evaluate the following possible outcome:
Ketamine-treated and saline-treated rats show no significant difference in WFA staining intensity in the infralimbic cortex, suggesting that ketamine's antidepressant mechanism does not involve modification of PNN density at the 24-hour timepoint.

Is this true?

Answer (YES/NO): YES